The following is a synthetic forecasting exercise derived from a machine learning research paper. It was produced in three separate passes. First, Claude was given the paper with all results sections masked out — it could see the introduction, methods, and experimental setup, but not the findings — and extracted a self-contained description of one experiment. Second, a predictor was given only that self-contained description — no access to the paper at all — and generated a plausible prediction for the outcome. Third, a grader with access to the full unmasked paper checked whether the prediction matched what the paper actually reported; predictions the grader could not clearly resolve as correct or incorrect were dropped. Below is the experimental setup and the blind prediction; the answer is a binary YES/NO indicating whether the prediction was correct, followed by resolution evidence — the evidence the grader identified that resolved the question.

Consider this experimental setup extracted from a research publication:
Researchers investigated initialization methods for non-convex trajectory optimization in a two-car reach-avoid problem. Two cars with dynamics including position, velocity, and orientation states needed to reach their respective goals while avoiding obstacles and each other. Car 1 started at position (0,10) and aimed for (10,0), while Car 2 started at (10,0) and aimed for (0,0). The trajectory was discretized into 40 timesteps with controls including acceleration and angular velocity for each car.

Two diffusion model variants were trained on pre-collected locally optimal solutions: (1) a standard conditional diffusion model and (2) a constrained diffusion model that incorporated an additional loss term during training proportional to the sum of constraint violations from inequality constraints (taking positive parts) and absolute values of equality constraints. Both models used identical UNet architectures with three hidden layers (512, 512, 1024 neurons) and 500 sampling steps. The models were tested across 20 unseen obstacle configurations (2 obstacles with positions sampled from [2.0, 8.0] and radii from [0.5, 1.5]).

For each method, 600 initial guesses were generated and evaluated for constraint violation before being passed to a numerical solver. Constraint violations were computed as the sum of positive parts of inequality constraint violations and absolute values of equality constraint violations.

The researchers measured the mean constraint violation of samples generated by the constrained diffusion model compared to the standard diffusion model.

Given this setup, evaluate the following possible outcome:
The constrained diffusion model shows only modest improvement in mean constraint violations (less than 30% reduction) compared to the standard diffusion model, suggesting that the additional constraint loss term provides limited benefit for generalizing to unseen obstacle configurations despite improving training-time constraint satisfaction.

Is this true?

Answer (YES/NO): NO